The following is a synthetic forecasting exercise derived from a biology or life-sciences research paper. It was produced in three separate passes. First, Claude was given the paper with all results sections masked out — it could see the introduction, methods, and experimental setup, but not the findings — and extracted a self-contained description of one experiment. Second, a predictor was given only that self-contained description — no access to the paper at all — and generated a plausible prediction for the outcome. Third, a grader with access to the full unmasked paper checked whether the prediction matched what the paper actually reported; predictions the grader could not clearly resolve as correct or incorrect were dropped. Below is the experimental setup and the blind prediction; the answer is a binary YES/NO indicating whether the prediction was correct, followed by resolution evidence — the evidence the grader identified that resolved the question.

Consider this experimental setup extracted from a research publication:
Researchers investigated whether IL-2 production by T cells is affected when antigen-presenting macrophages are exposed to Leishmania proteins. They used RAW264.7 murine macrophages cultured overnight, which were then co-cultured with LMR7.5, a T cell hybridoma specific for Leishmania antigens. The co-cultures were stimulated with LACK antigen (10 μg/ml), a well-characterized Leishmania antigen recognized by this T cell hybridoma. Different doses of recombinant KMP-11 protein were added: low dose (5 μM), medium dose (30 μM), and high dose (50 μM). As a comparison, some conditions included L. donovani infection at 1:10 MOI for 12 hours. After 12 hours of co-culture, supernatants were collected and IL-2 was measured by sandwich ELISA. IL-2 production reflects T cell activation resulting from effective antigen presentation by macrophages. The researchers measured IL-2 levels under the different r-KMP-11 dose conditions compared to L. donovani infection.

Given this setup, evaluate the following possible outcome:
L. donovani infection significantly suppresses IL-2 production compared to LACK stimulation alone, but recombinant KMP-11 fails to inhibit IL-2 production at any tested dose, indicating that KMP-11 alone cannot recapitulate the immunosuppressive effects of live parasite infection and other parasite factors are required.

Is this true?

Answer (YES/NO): NO